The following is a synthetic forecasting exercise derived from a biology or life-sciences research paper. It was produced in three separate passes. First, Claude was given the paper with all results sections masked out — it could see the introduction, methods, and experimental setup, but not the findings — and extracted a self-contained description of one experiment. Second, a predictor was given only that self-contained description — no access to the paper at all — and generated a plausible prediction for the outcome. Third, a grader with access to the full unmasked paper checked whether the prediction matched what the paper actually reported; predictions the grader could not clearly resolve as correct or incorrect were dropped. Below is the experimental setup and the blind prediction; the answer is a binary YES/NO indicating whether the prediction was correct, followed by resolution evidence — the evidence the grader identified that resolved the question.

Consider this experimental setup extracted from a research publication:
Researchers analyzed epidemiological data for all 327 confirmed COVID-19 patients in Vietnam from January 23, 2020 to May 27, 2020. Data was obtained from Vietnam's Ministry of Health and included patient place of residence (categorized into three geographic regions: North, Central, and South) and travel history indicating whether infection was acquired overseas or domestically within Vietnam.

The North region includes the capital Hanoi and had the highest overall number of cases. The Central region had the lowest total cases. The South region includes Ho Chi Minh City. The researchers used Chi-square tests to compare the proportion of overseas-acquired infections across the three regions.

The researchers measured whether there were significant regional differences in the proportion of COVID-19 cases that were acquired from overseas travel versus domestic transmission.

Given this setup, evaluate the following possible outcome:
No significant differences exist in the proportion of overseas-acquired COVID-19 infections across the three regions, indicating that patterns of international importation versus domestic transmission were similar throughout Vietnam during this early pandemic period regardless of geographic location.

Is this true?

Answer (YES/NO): NO